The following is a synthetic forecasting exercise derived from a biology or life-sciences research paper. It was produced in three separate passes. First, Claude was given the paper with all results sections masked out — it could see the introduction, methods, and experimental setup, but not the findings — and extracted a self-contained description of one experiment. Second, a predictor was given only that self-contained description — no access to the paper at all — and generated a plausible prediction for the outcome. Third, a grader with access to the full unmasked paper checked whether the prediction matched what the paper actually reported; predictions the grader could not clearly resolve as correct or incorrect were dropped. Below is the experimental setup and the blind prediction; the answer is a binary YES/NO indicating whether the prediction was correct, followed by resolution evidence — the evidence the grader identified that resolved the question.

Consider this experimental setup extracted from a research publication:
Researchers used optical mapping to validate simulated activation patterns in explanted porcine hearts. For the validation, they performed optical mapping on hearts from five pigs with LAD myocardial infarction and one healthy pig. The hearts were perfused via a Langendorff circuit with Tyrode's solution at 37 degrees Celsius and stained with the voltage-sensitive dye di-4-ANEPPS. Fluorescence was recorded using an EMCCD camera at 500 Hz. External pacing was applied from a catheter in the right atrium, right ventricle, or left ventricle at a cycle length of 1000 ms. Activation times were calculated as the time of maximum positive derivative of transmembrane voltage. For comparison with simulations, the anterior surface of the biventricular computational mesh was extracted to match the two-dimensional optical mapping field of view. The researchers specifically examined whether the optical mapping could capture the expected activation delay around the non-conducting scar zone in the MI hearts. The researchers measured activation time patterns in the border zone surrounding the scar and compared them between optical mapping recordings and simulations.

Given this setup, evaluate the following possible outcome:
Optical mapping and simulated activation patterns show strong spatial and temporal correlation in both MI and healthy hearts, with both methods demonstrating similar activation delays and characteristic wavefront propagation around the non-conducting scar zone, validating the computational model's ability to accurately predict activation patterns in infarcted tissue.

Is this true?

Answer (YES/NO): YES